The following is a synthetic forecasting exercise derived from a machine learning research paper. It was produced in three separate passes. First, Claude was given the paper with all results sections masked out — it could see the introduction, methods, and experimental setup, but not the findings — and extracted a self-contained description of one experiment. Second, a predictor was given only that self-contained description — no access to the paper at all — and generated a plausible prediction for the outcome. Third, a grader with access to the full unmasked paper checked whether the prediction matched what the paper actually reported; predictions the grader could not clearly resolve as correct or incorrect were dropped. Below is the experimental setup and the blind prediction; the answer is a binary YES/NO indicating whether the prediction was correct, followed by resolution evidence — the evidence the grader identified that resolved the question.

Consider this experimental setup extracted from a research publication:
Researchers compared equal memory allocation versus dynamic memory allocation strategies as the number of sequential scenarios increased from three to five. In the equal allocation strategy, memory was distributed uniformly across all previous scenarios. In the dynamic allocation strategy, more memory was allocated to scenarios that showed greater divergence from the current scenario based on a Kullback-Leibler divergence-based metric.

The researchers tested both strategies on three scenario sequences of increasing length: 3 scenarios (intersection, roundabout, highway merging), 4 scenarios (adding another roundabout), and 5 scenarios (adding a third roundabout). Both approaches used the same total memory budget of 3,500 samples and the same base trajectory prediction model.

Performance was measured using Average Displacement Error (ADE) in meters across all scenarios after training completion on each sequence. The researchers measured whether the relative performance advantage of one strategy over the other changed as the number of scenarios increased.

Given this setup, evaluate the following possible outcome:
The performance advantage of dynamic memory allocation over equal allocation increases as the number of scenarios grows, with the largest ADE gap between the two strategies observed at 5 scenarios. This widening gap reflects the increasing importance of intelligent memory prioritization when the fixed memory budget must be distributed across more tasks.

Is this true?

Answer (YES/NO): NO